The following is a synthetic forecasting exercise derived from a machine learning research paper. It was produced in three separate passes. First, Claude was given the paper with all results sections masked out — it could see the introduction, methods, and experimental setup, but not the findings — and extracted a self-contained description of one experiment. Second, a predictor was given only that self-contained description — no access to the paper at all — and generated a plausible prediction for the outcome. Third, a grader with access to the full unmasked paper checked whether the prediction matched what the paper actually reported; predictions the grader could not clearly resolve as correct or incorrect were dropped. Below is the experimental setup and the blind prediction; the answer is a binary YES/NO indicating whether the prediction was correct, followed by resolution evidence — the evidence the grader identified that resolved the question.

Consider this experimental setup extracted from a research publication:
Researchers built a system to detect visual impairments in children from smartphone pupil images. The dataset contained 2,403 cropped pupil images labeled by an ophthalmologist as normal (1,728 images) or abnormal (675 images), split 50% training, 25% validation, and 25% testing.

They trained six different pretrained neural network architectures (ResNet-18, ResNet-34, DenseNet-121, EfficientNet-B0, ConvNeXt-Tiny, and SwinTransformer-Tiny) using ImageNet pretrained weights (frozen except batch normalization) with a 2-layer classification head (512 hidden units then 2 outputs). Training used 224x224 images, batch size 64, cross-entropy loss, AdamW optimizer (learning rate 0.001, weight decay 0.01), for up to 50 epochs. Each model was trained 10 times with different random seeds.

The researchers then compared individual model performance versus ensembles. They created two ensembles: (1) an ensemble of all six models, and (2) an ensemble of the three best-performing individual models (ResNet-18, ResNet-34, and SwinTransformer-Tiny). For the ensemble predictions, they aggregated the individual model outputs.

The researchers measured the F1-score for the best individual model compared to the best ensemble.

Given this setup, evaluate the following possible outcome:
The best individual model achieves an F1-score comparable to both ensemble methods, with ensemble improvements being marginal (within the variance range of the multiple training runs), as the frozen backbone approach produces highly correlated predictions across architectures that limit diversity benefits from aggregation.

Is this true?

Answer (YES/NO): NO